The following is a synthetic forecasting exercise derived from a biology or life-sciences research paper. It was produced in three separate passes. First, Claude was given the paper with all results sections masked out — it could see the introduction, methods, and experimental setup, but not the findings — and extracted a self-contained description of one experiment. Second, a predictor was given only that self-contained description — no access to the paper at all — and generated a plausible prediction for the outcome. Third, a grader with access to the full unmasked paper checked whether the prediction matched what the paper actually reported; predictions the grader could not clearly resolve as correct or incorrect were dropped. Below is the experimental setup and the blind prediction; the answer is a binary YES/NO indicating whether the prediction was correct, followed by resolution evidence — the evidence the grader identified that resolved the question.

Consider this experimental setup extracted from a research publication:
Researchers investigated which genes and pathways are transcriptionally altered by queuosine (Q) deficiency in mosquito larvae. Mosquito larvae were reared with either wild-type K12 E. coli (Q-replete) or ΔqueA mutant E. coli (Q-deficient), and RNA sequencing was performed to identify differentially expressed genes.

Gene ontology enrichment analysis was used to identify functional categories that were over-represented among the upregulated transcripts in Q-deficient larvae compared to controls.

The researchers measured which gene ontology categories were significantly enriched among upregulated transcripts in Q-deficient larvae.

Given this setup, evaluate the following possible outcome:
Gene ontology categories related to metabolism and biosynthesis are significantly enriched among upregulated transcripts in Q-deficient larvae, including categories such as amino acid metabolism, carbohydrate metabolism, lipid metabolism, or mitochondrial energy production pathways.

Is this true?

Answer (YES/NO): YES